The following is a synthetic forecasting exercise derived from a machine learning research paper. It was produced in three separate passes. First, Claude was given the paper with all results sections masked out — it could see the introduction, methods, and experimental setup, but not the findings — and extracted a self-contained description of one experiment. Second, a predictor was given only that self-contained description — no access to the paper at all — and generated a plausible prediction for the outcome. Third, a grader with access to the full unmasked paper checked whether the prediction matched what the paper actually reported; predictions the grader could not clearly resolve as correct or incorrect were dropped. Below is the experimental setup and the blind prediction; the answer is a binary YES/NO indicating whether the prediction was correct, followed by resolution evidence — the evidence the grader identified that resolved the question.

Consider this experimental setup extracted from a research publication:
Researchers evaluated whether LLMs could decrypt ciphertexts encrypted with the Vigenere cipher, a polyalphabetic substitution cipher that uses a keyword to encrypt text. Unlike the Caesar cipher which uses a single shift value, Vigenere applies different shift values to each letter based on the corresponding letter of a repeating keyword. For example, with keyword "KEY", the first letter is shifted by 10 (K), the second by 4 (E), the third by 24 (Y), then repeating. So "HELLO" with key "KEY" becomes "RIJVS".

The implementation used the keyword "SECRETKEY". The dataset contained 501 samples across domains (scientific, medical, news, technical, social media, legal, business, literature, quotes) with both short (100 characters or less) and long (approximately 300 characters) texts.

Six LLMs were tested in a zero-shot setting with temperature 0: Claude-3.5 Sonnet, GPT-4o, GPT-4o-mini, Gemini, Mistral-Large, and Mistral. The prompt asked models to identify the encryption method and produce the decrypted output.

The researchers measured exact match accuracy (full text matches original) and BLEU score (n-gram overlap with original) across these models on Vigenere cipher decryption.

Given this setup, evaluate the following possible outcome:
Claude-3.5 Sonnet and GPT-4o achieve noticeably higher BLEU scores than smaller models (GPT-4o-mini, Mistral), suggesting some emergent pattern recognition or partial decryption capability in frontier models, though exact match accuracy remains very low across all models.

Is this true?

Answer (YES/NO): NO